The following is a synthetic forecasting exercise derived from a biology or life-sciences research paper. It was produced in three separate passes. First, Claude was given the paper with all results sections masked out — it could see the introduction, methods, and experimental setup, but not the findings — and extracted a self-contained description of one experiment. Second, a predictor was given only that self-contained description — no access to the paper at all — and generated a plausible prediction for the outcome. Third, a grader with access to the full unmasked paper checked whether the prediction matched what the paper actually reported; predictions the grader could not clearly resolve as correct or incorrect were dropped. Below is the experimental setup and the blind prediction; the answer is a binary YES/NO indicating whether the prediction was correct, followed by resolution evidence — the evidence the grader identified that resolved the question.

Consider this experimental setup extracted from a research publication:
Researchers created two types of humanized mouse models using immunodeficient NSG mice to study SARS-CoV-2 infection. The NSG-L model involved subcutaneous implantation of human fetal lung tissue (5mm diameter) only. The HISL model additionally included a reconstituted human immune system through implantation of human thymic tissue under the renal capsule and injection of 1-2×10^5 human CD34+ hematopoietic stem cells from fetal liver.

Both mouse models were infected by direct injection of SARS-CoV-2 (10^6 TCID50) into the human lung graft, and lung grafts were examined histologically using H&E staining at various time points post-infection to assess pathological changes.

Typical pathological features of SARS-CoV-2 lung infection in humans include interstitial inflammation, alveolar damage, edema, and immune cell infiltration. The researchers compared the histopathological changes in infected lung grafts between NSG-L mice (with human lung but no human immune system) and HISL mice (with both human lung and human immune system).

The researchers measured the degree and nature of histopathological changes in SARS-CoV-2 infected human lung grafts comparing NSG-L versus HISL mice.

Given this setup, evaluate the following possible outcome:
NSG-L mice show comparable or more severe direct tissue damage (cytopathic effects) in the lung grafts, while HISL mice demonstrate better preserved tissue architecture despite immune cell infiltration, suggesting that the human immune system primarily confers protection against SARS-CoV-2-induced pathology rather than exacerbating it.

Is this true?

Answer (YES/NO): NO